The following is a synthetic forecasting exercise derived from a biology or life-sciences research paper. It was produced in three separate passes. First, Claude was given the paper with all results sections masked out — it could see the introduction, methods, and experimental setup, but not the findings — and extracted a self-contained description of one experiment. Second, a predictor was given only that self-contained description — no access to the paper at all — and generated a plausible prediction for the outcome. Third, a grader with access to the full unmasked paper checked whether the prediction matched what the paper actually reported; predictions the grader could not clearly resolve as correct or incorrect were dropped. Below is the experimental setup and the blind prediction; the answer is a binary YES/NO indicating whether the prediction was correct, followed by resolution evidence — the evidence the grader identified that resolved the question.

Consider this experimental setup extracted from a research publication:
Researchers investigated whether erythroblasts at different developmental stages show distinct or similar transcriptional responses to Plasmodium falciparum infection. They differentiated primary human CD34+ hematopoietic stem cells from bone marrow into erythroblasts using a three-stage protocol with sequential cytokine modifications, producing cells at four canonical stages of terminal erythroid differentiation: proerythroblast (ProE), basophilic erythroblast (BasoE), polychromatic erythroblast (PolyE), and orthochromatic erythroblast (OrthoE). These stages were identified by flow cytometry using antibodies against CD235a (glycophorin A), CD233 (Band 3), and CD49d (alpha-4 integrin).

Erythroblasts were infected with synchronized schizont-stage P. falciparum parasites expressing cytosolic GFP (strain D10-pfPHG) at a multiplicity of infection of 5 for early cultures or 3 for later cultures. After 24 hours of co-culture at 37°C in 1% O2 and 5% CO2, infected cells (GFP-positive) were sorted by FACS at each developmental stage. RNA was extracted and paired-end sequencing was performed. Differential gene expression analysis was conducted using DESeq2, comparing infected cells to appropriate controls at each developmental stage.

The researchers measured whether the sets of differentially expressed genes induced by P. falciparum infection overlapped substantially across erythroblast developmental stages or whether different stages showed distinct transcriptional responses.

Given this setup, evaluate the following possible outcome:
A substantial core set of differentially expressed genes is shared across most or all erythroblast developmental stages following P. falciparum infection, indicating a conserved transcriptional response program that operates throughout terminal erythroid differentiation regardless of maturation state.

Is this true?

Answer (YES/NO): NO